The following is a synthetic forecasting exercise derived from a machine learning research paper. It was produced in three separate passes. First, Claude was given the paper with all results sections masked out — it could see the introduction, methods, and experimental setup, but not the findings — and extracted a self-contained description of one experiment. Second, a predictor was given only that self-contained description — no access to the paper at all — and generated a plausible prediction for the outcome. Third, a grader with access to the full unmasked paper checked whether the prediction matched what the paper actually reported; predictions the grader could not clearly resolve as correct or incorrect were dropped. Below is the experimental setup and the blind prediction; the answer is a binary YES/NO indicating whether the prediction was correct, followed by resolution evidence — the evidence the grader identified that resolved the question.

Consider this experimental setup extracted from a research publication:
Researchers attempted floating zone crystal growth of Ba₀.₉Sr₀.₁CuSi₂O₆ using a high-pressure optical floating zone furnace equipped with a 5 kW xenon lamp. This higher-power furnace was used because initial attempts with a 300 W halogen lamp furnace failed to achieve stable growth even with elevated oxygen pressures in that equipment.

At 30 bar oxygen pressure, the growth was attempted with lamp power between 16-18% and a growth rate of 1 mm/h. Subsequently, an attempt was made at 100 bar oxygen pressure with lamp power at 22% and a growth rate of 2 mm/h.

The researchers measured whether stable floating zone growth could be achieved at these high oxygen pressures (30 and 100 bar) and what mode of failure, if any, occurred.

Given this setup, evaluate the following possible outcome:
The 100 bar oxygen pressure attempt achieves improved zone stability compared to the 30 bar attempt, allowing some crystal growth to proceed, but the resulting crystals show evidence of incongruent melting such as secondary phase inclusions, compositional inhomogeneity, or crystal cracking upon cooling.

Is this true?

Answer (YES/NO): NO